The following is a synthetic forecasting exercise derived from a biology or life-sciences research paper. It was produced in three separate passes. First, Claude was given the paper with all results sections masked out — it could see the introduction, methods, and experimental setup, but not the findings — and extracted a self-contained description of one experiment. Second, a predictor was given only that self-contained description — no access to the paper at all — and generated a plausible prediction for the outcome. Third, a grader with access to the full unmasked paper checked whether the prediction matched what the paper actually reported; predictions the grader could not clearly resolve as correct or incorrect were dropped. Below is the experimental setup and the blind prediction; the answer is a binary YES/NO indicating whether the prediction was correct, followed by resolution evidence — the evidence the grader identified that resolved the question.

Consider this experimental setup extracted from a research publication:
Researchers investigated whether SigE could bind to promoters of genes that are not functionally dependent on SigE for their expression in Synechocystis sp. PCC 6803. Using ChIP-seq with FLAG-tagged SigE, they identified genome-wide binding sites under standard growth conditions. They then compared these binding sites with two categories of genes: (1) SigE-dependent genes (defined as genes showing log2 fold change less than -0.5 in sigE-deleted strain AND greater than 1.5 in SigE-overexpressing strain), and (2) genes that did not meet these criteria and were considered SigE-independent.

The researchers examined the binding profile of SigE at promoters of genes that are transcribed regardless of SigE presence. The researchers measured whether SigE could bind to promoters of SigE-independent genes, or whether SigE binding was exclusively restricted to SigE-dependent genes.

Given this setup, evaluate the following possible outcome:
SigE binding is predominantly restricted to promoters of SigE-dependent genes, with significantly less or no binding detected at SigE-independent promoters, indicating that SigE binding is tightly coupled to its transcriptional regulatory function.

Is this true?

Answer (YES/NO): NO